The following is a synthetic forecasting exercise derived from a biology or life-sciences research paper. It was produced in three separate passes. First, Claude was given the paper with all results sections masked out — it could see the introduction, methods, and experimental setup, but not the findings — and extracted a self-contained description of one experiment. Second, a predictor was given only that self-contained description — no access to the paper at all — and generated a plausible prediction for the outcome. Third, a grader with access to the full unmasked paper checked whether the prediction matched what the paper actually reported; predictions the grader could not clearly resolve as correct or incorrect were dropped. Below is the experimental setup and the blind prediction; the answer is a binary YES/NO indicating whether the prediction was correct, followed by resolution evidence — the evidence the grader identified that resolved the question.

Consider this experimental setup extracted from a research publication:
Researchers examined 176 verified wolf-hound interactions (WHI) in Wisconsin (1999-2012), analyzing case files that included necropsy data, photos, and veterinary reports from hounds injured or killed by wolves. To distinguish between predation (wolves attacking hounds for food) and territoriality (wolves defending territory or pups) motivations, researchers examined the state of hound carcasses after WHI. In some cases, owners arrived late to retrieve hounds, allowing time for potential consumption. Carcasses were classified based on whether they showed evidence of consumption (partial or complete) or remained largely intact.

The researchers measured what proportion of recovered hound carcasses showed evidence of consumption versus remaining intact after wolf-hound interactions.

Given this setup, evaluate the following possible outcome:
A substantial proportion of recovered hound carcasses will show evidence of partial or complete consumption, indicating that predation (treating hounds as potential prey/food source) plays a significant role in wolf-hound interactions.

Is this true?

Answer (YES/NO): NO